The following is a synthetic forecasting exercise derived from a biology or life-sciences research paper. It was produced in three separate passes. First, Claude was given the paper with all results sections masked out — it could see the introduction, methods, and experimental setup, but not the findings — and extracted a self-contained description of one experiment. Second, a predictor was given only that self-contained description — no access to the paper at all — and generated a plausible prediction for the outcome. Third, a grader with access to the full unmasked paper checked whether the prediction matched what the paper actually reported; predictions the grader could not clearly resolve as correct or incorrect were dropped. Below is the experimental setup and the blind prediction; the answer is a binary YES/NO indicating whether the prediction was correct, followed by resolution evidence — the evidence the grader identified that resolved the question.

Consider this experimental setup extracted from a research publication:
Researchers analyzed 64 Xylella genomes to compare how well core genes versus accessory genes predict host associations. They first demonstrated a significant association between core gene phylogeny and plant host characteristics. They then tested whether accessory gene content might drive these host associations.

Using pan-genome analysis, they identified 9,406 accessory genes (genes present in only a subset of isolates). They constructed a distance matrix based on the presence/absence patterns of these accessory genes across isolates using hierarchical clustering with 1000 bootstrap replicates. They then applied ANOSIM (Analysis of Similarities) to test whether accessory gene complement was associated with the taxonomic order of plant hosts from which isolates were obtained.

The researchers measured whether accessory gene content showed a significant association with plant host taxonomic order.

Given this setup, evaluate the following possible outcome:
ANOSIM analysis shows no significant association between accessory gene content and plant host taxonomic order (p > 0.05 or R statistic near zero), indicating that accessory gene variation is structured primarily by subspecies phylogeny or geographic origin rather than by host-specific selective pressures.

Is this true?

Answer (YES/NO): YES